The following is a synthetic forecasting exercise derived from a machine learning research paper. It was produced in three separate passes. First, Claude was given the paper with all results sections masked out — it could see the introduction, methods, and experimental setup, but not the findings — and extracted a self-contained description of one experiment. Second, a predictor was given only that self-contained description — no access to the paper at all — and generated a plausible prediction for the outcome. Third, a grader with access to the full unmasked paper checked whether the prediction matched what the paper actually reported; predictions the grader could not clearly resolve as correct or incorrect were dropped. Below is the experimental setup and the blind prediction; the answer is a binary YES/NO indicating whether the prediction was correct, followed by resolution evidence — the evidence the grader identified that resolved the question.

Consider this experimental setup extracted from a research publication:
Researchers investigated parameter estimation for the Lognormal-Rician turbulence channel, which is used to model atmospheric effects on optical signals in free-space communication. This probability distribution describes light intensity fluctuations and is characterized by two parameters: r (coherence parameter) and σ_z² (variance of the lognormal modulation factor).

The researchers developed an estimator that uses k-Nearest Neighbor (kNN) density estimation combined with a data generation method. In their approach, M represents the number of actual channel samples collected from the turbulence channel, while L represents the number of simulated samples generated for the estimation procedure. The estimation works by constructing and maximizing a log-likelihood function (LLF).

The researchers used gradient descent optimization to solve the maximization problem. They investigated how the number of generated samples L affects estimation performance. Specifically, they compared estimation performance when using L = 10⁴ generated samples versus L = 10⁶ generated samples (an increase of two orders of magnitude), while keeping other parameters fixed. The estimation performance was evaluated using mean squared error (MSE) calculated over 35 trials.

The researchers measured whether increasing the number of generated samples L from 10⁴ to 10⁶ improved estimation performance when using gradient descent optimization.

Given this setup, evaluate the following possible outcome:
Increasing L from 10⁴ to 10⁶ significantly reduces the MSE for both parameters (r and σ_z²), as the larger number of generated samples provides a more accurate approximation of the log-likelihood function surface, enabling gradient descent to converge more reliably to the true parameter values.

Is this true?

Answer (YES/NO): NO